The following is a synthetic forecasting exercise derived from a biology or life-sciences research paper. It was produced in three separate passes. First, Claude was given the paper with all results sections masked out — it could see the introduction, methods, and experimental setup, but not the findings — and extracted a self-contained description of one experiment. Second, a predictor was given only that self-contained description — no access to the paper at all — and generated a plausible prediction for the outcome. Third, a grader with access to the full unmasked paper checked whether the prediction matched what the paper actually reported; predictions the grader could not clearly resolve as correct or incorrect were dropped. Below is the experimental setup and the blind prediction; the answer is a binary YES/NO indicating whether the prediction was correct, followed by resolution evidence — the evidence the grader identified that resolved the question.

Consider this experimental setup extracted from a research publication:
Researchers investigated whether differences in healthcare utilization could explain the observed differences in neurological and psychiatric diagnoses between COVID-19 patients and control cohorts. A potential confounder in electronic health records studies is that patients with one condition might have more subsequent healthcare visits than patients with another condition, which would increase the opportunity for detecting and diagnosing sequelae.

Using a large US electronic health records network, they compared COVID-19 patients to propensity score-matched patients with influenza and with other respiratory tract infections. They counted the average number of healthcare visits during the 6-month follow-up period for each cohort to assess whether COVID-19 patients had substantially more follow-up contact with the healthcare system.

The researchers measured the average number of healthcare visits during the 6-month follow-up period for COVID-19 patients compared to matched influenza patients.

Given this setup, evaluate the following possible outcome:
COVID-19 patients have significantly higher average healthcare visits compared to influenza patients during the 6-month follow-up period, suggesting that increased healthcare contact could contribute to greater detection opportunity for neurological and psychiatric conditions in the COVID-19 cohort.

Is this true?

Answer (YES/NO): NO